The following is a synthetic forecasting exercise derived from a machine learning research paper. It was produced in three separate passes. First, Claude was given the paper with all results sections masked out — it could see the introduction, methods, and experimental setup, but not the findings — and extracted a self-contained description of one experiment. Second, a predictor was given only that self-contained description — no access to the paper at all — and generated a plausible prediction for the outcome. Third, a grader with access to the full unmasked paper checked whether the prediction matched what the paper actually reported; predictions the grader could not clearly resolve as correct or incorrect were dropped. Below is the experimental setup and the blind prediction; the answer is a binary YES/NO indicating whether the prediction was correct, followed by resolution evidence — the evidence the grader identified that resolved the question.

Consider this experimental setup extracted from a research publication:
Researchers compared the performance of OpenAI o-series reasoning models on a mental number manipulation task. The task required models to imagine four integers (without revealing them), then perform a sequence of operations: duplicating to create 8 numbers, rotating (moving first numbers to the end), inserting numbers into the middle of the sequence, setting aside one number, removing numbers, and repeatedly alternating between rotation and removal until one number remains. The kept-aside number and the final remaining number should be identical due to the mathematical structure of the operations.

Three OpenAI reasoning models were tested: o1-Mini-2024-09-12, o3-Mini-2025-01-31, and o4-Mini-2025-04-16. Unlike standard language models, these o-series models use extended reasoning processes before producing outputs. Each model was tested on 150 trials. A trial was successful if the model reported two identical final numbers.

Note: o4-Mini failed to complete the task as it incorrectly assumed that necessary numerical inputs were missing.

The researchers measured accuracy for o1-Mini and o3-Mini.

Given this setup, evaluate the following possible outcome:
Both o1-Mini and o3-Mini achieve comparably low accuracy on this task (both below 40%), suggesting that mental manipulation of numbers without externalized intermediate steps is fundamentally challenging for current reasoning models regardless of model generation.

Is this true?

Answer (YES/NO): NO